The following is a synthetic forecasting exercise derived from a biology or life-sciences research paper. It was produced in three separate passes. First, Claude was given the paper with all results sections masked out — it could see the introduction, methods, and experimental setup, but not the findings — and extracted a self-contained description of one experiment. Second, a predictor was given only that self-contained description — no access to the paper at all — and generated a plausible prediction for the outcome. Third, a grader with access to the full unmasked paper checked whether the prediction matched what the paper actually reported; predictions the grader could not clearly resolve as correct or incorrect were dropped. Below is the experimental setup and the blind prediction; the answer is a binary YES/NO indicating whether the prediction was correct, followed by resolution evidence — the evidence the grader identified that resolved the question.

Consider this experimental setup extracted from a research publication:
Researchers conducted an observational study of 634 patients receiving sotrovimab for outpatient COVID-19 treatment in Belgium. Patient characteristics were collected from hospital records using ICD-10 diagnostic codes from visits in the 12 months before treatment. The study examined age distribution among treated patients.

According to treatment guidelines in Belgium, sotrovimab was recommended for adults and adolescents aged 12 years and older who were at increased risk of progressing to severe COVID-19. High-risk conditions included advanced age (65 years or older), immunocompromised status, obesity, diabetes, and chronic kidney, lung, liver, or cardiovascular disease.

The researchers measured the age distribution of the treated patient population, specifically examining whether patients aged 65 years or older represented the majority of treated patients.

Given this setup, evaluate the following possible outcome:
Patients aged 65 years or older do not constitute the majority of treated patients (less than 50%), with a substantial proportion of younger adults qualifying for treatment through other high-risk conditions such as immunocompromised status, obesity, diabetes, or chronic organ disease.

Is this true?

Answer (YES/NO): YES